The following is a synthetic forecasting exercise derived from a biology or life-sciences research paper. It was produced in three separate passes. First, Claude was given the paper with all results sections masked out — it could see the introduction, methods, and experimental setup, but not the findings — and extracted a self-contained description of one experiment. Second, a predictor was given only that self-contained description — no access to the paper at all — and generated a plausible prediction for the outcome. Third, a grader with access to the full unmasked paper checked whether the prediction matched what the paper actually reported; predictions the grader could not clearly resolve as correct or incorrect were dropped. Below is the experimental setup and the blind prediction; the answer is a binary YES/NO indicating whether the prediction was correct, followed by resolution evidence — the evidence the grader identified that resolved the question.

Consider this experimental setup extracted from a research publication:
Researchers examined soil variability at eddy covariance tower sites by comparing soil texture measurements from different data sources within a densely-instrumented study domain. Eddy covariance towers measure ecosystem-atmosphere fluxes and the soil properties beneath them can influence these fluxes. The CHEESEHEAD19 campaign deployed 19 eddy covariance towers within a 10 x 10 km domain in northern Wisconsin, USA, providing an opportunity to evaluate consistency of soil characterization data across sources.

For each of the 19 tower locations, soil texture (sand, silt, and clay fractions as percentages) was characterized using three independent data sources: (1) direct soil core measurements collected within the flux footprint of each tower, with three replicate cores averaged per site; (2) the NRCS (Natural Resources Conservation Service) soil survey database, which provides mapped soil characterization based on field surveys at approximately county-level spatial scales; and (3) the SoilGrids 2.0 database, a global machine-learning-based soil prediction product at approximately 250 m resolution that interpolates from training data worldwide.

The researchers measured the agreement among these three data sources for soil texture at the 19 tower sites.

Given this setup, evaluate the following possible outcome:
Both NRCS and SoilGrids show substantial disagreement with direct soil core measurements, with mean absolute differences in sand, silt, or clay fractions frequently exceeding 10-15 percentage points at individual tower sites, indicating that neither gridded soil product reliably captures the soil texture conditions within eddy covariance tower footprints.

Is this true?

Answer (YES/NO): NO